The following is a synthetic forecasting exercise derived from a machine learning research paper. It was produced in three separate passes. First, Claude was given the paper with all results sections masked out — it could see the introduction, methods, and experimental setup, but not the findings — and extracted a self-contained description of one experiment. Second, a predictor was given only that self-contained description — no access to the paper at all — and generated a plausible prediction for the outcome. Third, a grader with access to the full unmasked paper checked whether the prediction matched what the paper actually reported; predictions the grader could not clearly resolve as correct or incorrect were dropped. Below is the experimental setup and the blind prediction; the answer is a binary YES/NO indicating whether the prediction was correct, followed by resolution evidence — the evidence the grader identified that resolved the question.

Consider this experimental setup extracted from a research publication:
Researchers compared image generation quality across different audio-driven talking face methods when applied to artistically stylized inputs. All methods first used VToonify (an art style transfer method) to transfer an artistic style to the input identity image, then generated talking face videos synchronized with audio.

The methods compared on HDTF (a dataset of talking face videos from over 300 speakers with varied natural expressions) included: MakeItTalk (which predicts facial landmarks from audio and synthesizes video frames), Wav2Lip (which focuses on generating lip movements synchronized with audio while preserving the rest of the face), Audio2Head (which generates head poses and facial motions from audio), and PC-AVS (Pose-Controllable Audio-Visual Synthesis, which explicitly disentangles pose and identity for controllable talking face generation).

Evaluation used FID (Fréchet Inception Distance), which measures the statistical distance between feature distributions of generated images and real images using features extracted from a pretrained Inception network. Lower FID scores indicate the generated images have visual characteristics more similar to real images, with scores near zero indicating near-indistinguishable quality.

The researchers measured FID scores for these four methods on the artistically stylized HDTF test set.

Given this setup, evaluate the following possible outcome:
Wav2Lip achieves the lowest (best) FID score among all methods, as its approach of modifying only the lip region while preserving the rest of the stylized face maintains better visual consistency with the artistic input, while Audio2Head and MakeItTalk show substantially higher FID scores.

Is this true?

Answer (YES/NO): NO